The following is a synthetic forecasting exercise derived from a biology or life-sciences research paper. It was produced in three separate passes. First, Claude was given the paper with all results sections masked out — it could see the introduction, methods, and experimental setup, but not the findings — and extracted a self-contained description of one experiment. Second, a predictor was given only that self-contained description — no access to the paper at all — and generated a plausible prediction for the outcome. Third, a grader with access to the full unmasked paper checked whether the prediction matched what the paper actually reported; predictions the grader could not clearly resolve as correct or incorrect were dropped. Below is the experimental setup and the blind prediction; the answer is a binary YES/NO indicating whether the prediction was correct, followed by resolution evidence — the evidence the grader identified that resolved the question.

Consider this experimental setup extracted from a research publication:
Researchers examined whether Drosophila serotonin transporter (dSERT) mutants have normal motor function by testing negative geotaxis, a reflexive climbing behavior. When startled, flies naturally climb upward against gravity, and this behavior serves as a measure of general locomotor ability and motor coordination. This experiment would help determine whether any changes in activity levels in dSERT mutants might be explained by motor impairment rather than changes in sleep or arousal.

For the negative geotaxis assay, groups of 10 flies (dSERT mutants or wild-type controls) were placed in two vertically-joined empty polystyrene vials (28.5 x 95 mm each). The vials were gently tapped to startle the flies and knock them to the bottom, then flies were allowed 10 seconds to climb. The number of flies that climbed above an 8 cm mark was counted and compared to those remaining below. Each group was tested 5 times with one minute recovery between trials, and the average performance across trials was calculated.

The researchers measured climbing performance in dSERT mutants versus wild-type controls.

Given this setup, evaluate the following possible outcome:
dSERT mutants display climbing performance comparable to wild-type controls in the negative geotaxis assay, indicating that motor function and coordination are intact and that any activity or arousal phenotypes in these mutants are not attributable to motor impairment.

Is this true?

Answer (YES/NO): YES